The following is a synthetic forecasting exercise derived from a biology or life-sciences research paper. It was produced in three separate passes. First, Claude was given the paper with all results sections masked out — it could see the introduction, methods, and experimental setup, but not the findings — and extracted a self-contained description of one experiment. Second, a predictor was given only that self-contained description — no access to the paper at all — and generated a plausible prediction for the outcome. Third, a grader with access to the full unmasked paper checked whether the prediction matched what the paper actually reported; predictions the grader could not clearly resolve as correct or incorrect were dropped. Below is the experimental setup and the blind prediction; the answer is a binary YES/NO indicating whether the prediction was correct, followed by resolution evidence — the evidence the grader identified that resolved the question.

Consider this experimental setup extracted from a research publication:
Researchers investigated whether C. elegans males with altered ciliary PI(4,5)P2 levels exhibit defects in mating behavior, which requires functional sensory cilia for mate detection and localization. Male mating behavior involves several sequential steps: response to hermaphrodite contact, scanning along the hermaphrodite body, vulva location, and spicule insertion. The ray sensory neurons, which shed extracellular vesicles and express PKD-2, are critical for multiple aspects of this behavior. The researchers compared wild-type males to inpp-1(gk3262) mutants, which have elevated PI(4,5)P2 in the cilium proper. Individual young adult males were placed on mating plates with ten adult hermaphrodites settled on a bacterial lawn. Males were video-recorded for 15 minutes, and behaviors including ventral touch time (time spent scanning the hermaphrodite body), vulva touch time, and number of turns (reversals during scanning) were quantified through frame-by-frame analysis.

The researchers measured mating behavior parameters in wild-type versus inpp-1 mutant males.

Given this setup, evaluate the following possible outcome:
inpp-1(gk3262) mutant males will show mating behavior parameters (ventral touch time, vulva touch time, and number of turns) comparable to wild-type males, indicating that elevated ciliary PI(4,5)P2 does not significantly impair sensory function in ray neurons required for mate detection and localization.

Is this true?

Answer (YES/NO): YES